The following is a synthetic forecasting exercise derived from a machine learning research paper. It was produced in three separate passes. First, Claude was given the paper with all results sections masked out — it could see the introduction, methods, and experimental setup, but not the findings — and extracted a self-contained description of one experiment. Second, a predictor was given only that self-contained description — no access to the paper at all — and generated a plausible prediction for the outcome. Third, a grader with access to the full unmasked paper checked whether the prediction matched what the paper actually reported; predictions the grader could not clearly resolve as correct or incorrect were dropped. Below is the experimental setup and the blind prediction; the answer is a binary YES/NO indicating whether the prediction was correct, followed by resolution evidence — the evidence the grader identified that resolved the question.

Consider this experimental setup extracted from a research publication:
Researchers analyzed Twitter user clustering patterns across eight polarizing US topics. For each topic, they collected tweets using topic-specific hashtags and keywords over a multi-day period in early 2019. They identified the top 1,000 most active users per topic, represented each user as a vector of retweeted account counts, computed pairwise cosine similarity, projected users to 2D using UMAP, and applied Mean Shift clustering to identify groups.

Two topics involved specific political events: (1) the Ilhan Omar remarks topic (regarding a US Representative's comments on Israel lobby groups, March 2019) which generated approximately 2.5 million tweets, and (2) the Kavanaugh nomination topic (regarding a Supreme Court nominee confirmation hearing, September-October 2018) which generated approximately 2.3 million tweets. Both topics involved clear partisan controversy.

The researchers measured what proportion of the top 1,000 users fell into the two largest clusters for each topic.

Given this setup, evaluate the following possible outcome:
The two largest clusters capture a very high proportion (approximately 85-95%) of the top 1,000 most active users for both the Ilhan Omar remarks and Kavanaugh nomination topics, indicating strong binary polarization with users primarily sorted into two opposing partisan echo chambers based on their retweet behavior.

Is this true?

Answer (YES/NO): NO